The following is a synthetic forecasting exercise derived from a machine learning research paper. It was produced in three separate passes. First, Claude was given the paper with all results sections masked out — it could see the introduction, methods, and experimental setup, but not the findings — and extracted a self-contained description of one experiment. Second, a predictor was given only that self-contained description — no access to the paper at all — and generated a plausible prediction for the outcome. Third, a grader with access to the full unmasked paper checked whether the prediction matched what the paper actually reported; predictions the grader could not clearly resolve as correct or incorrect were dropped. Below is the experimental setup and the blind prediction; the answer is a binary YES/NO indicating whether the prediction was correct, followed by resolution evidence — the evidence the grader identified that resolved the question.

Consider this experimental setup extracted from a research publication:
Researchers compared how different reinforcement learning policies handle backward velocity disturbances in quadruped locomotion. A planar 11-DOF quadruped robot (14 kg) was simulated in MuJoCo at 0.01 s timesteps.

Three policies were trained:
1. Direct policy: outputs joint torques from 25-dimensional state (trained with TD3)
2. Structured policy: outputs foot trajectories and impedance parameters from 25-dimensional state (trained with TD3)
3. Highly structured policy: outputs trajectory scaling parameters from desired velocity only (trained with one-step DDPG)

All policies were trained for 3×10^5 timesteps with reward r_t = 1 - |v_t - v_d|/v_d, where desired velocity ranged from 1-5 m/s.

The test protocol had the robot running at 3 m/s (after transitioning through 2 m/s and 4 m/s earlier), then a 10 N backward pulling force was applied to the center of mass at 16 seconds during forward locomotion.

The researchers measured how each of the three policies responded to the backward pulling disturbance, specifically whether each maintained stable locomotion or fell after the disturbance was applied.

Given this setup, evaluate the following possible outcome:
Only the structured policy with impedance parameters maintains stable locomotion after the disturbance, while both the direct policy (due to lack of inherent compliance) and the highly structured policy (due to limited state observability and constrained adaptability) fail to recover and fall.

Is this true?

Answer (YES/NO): NO